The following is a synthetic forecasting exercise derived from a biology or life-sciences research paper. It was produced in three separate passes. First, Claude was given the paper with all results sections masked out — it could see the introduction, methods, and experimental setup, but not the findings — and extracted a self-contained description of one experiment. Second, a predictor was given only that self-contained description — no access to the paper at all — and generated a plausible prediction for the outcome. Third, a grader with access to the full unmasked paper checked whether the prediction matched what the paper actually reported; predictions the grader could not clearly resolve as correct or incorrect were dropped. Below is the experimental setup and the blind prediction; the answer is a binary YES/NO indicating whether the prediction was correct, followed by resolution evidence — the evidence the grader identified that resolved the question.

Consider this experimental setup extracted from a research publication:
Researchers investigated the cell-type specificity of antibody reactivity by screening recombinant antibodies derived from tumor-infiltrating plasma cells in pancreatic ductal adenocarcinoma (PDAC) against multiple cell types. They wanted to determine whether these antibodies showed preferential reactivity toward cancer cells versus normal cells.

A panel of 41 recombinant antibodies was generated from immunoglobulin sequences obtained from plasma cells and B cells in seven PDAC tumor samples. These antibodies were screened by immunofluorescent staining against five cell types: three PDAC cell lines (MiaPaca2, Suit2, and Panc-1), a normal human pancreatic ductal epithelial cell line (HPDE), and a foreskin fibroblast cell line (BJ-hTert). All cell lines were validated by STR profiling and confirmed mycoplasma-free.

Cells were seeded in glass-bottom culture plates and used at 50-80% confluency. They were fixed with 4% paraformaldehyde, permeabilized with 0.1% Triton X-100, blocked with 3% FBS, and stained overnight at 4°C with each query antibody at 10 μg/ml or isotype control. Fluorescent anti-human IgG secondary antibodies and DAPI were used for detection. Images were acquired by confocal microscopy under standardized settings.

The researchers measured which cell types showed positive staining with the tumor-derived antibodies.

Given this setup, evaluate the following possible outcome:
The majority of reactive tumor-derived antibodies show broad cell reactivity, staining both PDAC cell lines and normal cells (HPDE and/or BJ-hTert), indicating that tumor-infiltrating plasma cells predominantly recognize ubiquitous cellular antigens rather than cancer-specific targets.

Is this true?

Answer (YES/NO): YES